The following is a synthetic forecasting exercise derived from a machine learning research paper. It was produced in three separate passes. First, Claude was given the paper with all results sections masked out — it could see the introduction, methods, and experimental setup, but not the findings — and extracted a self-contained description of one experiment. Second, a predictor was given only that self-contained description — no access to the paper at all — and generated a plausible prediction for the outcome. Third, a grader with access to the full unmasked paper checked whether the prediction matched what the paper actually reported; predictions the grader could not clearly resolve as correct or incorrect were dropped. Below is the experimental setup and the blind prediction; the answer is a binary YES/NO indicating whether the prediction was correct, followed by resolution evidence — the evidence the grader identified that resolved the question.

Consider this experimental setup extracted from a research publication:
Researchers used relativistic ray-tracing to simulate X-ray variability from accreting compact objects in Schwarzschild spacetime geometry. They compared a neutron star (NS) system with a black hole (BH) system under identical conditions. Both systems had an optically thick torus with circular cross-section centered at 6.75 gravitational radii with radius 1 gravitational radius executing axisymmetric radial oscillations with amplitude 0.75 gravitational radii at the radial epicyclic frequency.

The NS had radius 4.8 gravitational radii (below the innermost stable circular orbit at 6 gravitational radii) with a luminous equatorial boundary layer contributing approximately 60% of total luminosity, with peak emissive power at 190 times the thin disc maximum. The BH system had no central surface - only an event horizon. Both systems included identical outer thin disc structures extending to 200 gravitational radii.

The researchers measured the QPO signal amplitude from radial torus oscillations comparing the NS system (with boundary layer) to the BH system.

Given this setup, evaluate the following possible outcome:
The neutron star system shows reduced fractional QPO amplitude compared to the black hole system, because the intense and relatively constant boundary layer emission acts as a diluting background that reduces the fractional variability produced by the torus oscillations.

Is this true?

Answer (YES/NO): NO